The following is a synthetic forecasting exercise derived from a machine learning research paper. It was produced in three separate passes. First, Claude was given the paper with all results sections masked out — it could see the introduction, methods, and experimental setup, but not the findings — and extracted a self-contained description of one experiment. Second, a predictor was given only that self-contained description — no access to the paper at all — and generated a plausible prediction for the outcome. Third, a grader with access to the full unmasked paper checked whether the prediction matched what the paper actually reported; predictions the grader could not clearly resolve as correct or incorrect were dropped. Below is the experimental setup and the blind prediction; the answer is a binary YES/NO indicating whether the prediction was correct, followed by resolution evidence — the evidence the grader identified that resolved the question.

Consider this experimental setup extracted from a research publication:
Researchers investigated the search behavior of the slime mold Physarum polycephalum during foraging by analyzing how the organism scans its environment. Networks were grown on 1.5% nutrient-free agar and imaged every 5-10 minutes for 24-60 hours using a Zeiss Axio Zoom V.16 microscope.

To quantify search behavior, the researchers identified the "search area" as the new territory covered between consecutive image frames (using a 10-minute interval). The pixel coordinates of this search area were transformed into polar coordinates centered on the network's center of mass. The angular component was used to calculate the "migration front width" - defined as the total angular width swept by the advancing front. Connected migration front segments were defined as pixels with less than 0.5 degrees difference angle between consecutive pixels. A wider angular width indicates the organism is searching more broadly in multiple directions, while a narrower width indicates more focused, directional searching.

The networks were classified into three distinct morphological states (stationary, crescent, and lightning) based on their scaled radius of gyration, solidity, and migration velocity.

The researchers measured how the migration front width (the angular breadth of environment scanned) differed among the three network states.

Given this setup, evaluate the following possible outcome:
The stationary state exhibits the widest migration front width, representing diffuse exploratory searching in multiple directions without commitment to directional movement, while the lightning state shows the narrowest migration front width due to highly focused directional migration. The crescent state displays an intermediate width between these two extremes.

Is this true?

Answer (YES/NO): NO